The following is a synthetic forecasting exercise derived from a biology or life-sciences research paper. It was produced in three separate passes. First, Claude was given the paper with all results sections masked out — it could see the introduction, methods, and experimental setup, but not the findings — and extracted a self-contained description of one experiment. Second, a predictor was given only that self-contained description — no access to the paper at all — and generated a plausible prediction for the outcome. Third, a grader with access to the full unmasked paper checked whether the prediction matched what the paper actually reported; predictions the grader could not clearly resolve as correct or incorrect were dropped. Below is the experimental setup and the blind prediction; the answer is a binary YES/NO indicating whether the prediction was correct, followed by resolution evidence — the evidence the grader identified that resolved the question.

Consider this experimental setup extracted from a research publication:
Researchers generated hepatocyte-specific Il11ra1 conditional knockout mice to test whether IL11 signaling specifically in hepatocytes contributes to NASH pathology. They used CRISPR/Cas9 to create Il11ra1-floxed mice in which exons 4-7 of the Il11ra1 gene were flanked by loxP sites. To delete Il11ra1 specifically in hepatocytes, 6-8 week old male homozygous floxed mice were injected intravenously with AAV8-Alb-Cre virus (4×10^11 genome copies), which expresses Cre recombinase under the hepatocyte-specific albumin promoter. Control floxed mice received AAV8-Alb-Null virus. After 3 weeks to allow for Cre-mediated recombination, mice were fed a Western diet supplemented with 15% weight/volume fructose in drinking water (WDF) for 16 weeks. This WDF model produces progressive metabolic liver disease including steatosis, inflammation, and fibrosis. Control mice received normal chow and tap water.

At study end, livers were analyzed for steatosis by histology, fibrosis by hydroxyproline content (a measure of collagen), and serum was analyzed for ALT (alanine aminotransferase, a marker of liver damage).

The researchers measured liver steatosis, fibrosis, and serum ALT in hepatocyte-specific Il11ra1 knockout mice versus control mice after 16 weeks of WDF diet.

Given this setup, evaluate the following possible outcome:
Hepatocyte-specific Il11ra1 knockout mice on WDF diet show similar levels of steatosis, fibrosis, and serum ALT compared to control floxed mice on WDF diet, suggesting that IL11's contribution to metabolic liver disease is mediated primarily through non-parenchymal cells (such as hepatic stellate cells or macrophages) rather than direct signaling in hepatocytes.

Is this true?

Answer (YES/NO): NO